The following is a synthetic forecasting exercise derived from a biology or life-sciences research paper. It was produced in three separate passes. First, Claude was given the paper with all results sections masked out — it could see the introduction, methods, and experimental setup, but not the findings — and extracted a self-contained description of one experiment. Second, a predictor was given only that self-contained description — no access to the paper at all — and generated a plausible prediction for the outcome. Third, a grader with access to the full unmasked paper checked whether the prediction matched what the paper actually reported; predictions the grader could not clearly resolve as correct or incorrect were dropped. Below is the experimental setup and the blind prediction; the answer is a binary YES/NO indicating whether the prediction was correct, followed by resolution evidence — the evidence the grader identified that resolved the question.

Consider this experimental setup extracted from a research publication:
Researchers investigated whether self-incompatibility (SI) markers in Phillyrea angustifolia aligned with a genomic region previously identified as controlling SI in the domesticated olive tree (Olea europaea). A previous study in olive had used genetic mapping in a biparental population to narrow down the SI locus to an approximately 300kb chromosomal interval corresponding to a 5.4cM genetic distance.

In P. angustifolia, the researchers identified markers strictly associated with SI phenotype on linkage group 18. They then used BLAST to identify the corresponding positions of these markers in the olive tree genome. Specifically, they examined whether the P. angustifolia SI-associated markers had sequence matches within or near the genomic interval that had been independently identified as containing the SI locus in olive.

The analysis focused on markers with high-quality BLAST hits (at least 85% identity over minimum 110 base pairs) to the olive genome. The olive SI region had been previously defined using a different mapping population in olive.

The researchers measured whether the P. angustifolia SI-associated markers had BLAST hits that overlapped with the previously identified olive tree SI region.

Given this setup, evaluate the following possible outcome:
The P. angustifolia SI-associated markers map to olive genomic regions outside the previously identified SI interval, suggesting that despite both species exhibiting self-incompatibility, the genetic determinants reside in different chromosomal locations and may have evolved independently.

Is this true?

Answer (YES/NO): NO